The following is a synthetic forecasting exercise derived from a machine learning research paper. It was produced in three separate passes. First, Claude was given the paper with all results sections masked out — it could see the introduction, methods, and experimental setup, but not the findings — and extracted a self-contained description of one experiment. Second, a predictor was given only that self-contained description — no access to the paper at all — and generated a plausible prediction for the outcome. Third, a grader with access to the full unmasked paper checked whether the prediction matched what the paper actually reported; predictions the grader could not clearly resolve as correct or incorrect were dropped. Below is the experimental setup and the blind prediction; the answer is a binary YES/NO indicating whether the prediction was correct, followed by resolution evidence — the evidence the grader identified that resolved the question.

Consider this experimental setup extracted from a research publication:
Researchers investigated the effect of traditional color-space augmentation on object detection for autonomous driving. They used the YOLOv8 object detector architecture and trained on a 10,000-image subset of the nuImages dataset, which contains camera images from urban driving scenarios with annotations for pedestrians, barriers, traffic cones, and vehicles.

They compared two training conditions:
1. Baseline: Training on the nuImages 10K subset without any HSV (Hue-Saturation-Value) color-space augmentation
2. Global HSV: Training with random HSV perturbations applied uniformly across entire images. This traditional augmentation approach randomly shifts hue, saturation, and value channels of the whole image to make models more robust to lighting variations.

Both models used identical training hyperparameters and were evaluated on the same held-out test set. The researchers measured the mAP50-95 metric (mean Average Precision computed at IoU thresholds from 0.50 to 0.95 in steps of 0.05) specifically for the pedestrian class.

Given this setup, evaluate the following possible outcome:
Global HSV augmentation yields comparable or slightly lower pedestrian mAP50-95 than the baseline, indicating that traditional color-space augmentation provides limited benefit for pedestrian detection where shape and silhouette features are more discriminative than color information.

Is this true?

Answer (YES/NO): YES